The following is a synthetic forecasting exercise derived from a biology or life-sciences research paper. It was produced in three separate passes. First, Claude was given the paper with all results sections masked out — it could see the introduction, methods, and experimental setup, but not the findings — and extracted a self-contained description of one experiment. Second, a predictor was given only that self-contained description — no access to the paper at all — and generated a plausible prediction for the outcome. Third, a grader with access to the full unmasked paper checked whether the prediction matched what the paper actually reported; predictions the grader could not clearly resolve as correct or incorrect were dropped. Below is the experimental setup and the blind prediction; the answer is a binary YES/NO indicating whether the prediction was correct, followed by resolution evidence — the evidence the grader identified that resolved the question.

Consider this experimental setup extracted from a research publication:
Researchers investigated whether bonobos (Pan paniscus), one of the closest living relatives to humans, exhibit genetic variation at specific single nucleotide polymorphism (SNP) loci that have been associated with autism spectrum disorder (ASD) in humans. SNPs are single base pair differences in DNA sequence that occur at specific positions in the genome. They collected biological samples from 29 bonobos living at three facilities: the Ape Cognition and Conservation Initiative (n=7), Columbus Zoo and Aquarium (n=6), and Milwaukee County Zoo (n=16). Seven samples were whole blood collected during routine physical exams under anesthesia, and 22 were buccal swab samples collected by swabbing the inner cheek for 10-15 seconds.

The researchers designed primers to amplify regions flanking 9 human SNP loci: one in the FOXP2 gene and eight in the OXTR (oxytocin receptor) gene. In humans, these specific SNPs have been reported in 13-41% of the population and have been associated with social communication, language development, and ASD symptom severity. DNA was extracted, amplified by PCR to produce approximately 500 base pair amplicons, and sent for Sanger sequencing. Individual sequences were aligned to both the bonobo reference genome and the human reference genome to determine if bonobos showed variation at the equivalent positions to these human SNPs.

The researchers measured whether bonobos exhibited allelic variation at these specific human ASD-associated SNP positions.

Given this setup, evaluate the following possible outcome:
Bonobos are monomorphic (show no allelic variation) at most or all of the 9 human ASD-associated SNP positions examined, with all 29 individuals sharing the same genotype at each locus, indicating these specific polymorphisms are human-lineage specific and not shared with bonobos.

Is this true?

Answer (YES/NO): YES